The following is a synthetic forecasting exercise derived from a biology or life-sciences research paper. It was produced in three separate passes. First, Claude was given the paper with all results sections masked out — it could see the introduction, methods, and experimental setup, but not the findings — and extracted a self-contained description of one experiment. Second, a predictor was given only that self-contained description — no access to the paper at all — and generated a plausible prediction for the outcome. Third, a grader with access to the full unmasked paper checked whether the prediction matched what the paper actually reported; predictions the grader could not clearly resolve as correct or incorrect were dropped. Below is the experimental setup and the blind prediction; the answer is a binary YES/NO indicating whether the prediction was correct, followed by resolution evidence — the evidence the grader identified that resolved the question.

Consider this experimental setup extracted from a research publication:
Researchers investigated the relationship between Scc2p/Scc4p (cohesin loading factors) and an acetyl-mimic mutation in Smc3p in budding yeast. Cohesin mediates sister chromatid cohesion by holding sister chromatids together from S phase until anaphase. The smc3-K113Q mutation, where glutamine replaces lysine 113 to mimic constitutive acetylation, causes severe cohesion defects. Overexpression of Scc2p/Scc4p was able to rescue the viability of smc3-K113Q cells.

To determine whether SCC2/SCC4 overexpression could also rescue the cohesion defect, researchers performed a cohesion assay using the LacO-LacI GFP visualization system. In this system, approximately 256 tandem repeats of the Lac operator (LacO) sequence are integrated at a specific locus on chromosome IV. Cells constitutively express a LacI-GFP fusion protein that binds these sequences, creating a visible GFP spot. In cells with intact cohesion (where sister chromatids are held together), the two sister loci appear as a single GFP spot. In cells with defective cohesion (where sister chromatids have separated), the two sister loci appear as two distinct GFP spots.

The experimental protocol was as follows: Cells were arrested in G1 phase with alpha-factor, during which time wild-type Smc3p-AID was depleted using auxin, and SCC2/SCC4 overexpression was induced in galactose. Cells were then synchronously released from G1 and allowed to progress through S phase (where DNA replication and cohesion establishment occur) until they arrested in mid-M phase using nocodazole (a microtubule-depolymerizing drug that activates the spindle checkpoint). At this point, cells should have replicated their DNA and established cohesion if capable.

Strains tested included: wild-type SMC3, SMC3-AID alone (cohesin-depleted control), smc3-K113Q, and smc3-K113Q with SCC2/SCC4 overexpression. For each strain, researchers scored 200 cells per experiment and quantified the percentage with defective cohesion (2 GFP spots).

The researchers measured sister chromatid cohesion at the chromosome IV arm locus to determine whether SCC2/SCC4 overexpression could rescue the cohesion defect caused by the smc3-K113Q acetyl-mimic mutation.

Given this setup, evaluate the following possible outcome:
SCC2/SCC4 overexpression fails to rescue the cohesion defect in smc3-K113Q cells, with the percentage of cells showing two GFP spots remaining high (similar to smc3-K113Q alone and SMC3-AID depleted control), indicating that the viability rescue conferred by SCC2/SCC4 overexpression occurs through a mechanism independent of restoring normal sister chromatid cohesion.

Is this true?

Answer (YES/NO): YES